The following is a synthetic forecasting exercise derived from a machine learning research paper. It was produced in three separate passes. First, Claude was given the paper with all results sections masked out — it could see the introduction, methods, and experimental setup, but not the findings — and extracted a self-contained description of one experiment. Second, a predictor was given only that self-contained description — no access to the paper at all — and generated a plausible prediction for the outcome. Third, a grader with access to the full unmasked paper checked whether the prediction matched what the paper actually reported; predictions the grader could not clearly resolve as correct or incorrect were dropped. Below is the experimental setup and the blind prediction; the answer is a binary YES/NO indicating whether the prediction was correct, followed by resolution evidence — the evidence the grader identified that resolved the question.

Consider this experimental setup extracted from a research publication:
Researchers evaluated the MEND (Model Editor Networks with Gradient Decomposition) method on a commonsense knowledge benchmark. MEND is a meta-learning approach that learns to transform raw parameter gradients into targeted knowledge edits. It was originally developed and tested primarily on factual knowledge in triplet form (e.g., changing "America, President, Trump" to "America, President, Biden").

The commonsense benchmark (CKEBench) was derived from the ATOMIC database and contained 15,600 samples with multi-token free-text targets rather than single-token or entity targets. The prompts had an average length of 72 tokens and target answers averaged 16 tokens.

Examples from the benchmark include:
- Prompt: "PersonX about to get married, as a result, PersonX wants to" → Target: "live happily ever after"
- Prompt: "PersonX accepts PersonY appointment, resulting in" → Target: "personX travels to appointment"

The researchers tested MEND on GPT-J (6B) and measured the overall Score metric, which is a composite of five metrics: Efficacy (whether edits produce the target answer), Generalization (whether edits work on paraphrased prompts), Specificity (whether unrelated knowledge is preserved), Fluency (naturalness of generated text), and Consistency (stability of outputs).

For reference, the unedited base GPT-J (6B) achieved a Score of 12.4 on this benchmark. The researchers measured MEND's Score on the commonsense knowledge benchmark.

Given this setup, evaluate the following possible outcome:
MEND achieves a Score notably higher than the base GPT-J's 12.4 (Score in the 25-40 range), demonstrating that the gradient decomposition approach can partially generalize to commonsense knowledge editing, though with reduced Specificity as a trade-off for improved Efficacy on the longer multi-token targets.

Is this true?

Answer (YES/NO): NO